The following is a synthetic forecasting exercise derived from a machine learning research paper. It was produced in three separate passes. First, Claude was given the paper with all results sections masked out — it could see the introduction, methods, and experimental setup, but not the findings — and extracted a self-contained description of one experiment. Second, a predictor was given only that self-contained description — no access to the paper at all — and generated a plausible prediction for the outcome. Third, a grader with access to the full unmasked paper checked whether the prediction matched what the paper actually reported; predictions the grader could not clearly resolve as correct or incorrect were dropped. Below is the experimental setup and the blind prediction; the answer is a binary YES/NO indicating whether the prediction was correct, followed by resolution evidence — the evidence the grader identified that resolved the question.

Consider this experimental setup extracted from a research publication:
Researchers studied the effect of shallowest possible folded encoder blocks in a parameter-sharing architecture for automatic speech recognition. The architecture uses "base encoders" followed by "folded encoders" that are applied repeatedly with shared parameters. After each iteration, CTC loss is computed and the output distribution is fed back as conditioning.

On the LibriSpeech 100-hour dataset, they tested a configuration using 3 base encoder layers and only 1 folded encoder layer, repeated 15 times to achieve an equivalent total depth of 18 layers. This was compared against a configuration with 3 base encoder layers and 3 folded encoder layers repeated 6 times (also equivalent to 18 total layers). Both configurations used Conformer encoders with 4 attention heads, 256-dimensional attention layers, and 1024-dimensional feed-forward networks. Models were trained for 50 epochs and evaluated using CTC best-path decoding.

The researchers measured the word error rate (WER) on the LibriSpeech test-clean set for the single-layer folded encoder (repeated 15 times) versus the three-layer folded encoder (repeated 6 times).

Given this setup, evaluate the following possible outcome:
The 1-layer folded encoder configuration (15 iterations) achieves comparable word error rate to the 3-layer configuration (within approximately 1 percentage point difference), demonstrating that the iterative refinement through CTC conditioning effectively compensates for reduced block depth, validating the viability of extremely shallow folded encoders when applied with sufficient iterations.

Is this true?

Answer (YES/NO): NO